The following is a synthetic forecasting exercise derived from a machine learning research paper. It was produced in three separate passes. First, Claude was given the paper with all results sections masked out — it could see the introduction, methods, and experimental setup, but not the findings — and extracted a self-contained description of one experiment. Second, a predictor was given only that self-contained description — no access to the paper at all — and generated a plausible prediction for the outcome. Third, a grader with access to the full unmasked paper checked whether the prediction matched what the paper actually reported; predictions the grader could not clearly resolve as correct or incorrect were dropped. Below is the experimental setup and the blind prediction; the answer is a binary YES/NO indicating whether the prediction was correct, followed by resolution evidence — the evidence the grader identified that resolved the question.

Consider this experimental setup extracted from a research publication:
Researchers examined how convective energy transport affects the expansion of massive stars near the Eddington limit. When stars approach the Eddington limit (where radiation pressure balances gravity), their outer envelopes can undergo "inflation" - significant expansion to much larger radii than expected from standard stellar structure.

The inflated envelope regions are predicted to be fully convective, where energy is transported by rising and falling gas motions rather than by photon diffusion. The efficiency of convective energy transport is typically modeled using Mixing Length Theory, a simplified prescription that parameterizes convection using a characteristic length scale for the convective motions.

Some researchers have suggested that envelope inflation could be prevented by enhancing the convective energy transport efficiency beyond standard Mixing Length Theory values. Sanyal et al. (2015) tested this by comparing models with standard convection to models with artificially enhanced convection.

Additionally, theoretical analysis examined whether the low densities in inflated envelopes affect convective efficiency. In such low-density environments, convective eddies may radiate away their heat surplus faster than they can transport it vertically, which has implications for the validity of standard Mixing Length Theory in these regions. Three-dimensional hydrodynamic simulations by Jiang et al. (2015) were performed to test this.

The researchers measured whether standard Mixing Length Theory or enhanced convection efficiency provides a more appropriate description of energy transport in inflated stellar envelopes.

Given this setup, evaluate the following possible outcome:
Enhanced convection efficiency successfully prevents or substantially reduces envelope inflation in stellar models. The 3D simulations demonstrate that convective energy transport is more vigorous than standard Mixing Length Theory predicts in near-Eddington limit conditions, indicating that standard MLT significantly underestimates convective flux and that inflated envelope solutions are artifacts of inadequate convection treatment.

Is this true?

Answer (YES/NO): NO